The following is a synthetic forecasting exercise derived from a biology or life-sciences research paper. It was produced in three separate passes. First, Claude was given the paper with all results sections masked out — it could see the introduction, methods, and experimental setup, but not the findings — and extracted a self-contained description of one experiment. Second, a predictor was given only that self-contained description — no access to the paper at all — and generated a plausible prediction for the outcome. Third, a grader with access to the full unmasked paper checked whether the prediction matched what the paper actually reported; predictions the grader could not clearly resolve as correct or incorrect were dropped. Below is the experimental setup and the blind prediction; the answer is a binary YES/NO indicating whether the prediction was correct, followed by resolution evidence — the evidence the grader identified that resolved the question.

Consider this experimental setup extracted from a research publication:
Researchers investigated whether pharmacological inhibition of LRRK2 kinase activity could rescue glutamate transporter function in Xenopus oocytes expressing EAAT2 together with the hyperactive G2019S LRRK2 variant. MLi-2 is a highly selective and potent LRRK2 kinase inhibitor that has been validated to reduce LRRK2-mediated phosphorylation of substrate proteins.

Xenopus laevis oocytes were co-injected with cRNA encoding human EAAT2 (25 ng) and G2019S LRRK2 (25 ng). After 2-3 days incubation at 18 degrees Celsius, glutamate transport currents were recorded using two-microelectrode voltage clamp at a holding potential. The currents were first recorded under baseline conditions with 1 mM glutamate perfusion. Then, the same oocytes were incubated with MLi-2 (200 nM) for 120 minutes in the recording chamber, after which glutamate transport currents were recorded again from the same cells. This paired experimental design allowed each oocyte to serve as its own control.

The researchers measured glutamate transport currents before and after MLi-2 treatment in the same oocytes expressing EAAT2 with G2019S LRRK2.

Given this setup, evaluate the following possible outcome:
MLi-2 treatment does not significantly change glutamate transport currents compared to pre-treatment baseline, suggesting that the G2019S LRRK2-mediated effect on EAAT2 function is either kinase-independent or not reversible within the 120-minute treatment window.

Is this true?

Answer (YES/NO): NO